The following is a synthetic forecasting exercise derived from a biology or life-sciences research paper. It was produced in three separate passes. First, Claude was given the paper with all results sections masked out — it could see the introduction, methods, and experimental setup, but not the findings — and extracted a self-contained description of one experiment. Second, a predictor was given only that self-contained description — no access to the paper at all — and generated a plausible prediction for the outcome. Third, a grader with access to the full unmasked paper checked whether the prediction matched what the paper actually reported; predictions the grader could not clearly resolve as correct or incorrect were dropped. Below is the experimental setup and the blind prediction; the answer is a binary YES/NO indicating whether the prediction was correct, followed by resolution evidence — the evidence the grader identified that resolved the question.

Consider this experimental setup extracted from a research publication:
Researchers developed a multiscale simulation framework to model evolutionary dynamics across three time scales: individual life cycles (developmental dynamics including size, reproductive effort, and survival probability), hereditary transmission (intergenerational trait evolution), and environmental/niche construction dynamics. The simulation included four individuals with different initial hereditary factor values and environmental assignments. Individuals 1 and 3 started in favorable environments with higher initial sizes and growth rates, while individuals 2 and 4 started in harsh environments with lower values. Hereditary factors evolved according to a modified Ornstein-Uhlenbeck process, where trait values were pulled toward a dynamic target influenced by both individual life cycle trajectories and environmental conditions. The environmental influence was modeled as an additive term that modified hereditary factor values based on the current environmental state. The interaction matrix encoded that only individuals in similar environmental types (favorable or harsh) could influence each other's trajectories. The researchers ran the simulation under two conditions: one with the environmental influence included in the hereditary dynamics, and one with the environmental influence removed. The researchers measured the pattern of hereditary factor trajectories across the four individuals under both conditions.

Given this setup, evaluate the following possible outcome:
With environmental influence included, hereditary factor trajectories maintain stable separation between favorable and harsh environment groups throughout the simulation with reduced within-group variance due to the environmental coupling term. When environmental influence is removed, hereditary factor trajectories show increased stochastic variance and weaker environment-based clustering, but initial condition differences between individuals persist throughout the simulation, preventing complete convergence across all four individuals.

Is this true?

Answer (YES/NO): NO